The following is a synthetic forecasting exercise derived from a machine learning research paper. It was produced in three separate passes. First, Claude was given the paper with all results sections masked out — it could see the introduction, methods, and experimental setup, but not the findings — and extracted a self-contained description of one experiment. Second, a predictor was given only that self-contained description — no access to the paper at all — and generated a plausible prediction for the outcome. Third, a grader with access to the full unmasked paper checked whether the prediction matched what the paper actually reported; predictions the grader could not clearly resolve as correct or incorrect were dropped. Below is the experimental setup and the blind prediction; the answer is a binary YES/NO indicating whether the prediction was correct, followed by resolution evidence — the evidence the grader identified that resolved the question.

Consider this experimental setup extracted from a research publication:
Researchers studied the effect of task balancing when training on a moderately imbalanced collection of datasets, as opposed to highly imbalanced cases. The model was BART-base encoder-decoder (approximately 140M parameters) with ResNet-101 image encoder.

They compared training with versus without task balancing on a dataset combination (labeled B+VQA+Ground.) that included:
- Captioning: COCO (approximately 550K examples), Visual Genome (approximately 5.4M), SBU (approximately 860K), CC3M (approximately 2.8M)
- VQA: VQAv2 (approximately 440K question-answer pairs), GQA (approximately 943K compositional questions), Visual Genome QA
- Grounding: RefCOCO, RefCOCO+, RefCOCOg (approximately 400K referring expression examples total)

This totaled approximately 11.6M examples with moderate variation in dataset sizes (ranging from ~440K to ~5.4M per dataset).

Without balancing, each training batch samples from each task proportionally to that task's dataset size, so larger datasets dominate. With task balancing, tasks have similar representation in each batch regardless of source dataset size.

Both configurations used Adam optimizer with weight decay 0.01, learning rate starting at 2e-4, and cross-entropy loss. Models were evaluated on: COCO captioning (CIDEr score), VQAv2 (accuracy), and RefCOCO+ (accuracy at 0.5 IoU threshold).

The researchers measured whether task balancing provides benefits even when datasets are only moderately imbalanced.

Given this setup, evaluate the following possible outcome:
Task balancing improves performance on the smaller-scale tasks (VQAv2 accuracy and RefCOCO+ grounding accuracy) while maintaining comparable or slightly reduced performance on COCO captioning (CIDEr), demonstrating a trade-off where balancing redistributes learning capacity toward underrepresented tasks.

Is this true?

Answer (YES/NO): NO